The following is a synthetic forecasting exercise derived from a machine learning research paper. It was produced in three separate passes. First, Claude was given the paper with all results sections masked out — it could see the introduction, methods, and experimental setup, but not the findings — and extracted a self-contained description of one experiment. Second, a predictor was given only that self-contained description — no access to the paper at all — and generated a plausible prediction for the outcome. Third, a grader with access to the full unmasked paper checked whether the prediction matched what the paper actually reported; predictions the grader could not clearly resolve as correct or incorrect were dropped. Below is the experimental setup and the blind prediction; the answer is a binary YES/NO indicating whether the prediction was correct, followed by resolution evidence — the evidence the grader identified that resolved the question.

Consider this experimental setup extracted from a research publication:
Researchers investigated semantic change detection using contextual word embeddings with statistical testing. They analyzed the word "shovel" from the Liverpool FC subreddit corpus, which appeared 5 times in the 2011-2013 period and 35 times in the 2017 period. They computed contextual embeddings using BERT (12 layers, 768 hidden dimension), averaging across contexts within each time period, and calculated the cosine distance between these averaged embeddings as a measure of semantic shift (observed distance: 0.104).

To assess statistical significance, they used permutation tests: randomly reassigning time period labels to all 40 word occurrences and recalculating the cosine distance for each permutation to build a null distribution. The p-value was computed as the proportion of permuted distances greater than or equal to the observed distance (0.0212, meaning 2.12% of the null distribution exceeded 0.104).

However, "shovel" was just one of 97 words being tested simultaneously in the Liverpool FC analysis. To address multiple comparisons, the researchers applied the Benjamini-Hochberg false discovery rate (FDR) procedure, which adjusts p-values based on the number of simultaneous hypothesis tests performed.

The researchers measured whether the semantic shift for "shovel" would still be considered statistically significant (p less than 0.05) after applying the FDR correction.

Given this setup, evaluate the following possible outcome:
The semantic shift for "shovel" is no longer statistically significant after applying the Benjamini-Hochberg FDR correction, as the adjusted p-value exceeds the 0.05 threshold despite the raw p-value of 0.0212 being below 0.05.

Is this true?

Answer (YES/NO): YES